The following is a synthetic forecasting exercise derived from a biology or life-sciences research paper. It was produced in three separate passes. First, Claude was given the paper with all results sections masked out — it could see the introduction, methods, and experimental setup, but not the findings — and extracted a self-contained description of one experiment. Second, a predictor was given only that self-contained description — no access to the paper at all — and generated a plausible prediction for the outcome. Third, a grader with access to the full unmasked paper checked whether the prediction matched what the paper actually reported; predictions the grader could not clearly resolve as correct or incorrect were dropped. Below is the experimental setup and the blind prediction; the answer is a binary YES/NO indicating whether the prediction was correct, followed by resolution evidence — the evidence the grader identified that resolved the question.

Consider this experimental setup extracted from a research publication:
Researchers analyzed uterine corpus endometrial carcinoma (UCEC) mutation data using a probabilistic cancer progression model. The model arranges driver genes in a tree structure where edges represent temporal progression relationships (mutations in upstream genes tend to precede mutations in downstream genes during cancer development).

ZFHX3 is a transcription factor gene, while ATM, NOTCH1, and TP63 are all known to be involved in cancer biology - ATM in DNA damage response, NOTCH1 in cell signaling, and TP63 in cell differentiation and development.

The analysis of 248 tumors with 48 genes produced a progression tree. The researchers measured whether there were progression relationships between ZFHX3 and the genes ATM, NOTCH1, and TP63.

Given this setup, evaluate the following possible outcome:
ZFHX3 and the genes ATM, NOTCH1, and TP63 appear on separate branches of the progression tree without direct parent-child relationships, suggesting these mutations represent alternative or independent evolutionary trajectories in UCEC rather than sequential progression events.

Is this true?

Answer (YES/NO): NO